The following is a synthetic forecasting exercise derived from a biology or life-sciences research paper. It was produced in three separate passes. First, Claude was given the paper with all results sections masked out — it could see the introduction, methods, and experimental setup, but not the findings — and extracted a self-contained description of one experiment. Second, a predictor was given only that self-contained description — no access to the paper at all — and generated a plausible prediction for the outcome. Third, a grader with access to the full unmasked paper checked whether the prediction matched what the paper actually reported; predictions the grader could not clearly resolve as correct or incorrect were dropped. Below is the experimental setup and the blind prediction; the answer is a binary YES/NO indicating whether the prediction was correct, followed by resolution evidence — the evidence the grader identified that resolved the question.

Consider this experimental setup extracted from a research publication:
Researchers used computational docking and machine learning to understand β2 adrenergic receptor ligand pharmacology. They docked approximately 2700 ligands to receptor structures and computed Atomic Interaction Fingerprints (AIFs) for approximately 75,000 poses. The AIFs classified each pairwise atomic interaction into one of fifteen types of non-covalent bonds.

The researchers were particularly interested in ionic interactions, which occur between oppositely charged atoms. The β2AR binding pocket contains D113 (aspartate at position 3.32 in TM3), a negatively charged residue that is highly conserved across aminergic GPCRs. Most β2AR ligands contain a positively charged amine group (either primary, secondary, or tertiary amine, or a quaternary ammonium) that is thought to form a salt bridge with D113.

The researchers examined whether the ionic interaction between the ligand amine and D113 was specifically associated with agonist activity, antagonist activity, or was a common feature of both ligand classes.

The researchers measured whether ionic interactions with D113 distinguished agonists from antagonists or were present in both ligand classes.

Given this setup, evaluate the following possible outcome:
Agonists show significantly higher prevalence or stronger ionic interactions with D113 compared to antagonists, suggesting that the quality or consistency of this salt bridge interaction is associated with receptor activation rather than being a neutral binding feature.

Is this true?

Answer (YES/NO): NO